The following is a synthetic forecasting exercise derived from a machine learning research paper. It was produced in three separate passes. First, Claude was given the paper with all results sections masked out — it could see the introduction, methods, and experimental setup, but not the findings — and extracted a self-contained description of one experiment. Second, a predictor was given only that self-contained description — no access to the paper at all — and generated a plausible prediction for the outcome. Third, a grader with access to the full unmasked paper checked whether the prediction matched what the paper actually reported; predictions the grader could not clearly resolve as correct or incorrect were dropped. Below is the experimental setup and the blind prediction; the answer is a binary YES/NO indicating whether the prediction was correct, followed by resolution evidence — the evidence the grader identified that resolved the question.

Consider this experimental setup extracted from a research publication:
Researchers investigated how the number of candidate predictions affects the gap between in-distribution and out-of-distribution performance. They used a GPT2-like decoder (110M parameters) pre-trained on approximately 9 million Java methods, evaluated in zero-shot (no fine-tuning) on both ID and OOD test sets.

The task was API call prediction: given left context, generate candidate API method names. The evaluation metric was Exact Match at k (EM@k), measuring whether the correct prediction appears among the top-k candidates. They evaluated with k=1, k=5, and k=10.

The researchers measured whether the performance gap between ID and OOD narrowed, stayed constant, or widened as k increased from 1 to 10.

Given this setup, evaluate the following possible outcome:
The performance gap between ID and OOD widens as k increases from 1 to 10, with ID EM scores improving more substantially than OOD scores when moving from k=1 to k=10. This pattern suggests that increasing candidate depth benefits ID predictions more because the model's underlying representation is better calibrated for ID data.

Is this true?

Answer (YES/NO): NO